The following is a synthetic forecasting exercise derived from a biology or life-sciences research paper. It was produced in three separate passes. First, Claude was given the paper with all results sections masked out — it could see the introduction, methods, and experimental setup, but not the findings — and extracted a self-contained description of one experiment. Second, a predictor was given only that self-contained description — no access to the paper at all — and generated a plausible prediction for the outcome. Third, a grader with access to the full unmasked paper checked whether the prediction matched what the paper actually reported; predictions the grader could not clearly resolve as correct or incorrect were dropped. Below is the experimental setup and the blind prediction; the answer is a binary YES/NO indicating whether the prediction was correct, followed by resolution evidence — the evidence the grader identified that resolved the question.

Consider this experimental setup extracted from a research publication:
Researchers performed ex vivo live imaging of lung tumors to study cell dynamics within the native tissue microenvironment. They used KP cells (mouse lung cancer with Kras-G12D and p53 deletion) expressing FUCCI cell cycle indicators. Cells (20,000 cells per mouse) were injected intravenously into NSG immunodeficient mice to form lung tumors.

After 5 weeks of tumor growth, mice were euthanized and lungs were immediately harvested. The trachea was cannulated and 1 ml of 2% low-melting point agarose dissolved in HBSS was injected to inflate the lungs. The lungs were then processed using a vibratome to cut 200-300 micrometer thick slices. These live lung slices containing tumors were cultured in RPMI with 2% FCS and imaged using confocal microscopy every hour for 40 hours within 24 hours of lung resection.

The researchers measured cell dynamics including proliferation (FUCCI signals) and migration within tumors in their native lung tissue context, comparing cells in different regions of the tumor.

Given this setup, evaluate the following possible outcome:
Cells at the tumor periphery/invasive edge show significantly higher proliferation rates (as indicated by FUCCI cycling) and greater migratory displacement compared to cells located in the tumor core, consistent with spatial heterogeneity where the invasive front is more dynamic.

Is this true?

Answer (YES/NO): YES